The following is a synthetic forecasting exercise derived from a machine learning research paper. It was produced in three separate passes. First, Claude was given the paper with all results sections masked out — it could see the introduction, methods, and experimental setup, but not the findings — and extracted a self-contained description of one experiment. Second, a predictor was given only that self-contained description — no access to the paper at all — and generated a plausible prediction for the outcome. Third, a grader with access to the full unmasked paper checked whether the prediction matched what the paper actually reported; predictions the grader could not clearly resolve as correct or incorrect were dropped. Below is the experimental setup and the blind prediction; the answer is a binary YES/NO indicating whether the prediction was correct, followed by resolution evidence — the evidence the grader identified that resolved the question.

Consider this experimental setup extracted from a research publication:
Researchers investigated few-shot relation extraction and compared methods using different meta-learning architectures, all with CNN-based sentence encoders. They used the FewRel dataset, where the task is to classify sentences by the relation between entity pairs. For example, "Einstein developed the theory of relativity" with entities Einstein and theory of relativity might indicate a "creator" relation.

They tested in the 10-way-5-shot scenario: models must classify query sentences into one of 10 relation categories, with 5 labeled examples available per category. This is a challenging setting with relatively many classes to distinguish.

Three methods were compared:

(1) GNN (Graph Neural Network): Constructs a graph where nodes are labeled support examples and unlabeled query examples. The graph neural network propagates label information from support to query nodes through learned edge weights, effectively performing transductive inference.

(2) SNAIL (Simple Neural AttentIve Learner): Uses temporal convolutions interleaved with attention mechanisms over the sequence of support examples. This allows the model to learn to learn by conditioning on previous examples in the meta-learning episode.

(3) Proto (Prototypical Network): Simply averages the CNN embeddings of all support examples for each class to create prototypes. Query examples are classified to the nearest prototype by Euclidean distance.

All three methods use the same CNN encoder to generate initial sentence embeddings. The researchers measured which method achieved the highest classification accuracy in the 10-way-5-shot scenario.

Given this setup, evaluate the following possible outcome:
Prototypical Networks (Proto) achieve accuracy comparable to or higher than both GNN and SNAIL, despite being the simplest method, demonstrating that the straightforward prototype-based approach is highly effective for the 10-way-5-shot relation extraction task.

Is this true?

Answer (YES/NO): YES